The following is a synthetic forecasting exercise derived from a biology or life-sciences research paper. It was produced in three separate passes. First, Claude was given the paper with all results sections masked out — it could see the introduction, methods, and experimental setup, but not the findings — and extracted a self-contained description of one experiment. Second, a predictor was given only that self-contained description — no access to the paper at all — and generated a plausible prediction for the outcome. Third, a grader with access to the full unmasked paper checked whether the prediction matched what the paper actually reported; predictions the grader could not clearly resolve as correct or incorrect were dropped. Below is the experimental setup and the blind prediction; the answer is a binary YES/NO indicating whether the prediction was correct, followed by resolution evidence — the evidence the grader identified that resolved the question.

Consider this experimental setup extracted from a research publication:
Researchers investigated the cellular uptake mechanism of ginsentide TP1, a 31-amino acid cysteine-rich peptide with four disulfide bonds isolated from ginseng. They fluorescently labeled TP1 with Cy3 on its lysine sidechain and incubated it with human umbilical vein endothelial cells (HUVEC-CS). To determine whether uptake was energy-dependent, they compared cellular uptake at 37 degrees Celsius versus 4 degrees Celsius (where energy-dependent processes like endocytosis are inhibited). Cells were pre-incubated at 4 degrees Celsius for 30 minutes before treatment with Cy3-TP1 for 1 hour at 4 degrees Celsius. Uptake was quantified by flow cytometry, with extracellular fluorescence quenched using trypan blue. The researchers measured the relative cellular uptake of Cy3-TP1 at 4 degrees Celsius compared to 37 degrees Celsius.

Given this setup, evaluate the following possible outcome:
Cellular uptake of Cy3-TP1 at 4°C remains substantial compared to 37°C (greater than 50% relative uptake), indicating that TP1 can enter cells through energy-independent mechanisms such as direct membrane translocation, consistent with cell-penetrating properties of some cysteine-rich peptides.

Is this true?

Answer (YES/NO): NO